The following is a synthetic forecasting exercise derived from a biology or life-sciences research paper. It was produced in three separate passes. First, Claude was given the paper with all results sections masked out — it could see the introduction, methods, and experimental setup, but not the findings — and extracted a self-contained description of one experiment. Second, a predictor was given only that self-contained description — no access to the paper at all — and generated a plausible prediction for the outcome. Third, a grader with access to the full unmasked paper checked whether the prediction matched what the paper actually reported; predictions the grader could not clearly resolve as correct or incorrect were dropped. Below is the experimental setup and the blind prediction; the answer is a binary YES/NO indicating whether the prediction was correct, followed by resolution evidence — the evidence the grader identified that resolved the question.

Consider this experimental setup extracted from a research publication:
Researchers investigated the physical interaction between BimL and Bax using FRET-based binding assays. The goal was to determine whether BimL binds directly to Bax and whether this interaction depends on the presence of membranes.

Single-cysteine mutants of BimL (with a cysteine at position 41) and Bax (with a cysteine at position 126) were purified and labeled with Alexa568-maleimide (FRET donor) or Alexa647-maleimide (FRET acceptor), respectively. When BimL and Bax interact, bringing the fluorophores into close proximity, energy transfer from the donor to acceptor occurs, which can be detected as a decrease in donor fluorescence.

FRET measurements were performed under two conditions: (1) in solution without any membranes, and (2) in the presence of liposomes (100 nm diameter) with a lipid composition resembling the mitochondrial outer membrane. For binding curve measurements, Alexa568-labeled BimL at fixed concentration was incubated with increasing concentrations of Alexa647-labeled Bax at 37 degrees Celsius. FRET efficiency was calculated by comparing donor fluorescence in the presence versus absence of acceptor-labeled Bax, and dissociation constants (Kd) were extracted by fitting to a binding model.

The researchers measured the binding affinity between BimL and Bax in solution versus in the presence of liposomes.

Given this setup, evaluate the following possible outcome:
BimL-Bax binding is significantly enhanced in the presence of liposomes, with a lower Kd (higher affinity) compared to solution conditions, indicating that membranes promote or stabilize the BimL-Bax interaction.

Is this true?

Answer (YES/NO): NO